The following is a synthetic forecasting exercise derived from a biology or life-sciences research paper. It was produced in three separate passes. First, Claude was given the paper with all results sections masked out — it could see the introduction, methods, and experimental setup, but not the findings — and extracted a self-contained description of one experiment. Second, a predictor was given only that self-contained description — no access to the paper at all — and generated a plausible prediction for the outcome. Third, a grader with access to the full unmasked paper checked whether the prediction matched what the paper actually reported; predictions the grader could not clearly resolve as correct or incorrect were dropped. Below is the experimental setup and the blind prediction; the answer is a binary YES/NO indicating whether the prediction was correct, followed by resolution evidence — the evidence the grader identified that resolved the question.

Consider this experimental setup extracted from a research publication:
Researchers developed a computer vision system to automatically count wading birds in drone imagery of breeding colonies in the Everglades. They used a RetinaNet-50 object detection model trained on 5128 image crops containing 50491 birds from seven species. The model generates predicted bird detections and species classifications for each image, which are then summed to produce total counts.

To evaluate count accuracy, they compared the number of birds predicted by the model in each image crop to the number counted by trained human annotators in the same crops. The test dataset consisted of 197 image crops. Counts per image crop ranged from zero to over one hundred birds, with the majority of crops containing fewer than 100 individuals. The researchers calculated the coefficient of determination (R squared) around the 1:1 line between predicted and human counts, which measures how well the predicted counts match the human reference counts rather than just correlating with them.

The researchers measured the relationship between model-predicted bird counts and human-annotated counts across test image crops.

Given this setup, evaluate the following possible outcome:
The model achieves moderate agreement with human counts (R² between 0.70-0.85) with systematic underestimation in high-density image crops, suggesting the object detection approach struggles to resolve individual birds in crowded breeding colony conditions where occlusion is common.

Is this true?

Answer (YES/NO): NO